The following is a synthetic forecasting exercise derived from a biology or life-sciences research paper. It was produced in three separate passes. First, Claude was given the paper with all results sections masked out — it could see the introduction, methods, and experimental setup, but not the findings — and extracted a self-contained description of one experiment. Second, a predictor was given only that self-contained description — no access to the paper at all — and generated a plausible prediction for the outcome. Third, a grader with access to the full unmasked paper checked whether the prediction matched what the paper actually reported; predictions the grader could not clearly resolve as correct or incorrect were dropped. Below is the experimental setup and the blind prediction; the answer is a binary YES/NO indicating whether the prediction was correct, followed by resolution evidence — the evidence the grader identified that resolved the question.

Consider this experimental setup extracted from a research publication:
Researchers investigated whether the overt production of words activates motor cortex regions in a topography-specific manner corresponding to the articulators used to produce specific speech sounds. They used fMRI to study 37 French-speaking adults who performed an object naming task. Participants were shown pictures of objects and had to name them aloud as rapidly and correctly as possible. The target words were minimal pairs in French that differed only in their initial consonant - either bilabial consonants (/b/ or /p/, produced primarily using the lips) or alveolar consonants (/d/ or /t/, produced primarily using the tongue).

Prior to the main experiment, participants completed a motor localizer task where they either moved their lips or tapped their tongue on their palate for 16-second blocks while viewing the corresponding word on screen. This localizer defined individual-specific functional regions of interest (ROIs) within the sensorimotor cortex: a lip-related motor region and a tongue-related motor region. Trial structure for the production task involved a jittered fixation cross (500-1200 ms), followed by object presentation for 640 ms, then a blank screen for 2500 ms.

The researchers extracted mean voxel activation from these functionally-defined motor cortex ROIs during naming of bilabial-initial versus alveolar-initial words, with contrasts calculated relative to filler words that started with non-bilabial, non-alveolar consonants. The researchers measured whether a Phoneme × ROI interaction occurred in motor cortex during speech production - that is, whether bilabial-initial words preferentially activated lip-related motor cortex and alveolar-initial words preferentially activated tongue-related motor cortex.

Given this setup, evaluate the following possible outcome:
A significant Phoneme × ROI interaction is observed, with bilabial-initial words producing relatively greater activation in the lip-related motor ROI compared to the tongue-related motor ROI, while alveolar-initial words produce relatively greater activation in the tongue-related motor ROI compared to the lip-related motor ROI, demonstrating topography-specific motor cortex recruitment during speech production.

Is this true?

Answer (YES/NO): YES